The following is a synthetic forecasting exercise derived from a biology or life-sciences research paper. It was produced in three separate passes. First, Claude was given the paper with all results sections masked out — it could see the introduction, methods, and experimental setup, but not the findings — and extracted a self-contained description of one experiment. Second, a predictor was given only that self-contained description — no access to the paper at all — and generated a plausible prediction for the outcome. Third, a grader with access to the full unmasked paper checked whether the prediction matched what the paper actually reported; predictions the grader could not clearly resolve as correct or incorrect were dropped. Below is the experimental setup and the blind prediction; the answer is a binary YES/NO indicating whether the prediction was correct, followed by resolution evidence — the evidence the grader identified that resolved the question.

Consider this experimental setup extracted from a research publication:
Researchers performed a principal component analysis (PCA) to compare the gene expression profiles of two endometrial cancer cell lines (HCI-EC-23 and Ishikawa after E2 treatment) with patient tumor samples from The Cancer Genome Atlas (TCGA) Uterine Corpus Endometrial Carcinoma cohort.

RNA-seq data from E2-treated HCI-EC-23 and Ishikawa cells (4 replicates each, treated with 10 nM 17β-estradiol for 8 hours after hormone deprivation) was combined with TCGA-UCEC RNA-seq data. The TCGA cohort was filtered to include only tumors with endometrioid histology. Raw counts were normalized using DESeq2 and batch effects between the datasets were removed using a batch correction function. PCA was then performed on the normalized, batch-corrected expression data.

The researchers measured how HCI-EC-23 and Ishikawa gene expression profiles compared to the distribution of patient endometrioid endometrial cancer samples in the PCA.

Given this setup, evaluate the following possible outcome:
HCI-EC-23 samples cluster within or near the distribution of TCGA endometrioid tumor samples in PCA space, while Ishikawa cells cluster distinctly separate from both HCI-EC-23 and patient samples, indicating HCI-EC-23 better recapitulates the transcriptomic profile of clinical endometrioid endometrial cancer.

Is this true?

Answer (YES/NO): NO